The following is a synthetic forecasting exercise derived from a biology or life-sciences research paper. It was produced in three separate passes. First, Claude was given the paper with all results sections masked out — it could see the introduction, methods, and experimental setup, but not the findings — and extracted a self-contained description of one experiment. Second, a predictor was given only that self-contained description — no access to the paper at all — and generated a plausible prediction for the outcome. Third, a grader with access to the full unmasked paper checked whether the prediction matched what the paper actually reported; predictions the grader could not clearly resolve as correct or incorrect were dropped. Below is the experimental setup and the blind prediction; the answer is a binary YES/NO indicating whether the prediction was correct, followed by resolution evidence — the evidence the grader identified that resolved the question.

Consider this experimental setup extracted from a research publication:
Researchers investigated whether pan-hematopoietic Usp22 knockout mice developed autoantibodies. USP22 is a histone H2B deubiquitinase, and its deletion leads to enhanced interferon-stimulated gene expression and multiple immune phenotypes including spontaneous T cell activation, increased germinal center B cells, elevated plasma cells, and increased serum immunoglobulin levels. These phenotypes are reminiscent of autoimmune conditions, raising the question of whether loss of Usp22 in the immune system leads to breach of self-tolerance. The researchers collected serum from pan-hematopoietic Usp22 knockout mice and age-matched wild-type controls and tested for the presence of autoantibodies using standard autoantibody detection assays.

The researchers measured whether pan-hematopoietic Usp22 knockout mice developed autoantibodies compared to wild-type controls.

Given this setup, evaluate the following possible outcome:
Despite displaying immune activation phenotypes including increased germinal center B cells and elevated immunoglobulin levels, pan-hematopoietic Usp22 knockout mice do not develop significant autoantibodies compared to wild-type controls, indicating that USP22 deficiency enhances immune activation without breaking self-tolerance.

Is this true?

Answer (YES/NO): NO